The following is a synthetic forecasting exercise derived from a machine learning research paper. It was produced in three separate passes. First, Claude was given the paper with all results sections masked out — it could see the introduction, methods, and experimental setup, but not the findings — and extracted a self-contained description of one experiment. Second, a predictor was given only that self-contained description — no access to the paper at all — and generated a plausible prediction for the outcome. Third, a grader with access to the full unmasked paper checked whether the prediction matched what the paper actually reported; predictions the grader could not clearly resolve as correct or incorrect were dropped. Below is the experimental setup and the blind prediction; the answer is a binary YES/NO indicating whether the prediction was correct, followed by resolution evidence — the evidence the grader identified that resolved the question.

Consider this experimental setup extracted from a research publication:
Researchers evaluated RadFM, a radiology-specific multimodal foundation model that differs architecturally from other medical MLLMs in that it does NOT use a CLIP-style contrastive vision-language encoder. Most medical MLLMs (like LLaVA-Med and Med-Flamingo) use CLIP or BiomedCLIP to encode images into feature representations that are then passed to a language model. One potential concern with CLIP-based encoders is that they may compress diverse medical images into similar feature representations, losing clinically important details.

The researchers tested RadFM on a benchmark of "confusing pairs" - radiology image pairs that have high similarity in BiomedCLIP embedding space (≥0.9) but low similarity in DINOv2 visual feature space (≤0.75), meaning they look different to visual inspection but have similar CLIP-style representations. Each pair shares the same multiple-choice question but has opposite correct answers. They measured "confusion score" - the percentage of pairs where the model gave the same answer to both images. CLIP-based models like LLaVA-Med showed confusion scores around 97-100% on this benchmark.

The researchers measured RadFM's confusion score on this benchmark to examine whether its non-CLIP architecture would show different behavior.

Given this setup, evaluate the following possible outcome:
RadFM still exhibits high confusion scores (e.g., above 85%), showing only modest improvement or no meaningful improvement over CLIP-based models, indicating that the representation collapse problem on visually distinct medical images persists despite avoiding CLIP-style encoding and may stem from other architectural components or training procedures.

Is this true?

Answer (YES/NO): YES